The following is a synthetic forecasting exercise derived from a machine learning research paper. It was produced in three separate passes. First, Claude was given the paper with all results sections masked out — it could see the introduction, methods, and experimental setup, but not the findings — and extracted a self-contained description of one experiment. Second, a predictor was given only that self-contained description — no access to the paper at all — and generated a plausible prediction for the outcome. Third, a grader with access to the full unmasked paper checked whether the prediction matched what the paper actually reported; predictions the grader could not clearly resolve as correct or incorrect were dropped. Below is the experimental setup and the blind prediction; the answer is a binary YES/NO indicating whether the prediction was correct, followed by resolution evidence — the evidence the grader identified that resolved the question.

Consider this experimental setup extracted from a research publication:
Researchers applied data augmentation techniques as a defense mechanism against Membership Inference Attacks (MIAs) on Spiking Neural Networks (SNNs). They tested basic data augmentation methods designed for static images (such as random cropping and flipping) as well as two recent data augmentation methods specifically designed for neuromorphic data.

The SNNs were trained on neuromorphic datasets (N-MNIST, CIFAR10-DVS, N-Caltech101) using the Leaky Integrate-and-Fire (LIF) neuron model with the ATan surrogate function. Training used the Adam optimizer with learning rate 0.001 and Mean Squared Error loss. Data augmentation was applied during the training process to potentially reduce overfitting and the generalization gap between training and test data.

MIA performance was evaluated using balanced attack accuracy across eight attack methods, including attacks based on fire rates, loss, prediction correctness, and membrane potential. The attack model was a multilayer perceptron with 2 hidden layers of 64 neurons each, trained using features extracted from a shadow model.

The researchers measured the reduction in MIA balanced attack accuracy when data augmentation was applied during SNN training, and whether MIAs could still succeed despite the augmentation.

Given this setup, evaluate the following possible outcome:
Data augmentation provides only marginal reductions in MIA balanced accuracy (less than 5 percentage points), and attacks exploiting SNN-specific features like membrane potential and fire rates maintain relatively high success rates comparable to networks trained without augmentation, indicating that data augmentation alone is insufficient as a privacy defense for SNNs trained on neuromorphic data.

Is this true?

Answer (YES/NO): NO